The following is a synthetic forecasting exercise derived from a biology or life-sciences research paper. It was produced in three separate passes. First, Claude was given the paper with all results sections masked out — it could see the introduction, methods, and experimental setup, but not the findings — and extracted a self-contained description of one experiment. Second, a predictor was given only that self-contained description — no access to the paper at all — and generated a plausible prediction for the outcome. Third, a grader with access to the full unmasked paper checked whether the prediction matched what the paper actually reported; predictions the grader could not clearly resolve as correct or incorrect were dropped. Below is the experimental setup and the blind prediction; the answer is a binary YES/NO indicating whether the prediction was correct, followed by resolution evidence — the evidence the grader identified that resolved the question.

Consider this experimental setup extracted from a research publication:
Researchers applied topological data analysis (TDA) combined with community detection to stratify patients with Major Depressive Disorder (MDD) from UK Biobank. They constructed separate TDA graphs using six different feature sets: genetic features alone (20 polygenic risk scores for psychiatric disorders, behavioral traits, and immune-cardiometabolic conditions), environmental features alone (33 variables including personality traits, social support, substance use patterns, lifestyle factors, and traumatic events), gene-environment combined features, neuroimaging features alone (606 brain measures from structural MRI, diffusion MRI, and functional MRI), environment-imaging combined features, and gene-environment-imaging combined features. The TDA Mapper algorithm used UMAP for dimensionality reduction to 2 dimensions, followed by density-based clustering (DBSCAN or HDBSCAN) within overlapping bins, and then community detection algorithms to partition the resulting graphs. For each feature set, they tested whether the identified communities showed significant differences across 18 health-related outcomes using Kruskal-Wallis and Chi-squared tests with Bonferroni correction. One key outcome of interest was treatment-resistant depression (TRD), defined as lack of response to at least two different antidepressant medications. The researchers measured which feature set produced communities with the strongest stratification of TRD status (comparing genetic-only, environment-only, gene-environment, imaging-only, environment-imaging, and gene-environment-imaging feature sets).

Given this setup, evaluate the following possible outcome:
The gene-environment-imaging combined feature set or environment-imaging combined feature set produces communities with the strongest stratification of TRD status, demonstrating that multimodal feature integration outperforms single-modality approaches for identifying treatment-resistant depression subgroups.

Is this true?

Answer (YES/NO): NO